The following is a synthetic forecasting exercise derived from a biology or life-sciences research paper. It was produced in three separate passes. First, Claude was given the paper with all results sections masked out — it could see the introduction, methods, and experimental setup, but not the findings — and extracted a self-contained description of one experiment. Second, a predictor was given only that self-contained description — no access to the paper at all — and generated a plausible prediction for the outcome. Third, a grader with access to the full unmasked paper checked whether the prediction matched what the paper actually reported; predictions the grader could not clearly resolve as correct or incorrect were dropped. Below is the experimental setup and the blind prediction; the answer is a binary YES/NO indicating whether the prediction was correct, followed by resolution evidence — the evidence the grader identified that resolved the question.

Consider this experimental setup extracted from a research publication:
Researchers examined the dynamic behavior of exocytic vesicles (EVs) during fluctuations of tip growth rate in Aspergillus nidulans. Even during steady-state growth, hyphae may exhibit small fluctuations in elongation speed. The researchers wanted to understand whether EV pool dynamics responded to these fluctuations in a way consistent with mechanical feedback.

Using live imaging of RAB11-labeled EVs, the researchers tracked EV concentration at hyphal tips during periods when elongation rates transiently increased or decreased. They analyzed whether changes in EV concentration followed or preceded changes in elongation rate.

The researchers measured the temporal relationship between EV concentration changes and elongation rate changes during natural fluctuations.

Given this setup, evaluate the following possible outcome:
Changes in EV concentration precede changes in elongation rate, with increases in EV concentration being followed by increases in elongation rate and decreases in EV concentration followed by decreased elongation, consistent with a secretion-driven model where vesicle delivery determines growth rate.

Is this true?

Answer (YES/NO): NO